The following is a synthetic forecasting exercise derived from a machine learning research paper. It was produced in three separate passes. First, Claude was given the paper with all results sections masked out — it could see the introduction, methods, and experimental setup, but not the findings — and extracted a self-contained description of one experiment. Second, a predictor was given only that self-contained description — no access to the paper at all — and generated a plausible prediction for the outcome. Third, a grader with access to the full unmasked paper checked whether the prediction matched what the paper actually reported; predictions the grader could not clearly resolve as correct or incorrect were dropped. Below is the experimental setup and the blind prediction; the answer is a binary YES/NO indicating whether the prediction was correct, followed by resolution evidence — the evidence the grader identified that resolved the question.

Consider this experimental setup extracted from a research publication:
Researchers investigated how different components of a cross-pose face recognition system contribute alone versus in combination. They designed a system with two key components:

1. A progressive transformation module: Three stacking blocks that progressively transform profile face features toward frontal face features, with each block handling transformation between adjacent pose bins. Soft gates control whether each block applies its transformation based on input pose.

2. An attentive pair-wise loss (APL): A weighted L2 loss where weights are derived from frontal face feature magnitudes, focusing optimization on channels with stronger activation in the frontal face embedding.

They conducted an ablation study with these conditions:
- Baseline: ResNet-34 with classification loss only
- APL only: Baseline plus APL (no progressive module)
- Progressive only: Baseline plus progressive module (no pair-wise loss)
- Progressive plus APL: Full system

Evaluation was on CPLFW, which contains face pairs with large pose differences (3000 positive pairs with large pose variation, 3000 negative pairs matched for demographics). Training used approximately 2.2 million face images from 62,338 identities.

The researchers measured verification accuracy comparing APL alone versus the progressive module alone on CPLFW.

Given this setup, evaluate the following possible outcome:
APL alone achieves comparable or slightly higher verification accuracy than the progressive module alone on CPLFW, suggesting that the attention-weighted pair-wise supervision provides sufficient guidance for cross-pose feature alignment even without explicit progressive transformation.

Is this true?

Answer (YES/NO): YES